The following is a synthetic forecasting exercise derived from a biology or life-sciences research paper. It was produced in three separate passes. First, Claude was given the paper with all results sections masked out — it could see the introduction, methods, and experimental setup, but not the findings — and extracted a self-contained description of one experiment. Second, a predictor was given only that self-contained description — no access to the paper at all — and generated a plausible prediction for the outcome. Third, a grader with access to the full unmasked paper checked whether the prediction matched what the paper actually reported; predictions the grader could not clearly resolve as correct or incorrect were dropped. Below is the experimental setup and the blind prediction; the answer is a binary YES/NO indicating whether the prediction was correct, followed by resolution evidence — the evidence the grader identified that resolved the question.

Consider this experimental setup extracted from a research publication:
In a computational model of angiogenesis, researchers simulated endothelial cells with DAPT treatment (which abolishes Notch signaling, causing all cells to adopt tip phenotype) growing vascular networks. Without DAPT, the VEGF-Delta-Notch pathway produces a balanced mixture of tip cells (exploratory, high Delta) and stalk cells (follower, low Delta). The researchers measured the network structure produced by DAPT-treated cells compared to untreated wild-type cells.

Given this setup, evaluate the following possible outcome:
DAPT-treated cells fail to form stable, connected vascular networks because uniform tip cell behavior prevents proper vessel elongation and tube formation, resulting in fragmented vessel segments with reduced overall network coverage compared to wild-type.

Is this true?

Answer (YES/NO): NO